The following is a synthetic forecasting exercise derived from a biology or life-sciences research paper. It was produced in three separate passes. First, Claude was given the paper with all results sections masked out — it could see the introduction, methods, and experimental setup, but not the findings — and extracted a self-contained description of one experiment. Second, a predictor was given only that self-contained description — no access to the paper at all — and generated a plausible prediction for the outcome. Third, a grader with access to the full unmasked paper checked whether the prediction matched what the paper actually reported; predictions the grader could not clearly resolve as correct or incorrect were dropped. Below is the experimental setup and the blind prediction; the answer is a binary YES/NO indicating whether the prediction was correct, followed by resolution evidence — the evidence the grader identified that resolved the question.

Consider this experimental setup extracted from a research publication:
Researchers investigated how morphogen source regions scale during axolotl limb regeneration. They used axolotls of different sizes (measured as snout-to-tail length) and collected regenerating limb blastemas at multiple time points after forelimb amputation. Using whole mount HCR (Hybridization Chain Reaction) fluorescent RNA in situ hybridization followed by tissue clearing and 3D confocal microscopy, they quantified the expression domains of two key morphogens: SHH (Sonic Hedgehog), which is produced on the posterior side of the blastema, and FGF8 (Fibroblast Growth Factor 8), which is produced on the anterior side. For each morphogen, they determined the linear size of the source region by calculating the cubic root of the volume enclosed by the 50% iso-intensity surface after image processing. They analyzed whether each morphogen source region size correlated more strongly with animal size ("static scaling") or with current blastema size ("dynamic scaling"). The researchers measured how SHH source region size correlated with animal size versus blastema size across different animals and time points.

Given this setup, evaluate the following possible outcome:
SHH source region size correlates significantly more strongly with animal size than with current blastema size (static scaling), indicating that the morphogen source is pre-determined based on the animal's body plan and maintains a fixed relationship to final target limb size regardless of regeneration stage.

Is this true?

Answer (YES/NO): NO